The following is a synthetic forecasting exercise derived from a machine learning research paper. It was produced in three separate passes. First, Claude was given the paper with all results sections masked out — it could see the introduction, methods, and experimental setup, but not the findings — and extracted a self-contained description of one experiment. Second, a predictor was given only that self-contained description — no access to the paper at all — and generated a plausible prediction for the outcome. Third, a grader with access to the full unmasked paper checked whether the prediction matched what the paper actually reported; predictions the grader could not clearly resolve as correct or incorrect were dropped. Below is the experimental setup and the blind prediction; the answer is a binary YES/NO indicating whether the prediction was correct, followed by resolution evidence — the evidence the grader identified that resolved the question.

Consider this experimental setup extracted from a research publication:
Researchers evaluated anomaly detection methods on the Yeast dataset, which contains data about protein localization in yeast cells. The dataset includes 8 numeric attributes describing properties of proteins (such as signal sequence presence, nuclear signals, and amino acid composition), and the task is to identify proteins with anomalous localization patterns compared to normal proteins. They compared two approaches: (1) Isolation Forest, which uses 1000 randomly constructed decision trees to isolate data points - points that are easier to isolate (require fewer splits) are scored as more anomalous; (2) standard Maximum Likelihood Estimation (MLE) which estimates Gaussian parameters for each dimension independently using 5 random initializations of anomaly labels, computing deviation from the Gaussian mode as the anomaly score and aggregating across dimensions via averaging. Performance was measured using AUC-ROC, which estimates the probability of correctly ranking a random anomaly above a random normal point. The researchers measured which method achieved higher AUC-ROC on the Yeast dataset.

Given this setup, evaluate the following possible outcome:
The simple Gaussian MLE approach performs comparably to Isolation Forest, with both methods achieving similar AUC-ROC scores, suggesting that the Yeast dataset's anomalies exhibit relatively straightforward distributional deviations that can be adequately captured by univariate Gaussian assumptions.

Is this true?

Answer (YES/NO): YES